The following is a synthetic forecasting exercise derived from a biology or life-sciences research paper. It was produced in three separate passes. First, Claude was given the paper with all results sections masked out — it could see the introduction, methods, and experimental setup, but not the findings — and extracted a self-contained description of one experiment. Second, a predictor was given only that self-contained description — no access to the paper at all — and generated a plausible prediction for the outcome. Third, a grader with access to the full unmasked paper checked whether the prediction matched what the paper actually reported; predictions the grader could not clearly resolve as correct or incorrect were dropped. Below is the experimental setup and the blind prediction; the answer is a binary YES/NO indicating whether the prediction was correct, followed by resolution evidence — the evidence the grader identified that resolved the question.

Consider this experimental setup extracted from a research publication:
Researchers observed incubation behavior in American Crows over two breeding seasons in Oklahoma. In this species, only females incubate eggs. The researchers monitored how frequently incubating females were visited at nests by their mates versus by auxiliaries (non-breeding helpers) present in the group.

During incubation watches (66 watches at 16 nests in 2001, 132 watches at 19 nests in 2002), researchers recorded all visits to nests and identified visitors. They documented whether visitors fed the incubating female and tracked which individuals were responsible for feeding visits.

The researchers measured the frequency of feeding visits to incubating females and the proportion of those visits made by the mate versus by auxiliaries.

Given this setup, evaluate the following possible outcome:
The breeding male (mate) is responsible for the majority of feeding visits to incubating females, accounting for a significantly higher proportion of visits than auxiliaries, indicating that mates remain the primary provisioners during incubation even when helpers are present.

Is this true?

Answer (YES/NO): YES